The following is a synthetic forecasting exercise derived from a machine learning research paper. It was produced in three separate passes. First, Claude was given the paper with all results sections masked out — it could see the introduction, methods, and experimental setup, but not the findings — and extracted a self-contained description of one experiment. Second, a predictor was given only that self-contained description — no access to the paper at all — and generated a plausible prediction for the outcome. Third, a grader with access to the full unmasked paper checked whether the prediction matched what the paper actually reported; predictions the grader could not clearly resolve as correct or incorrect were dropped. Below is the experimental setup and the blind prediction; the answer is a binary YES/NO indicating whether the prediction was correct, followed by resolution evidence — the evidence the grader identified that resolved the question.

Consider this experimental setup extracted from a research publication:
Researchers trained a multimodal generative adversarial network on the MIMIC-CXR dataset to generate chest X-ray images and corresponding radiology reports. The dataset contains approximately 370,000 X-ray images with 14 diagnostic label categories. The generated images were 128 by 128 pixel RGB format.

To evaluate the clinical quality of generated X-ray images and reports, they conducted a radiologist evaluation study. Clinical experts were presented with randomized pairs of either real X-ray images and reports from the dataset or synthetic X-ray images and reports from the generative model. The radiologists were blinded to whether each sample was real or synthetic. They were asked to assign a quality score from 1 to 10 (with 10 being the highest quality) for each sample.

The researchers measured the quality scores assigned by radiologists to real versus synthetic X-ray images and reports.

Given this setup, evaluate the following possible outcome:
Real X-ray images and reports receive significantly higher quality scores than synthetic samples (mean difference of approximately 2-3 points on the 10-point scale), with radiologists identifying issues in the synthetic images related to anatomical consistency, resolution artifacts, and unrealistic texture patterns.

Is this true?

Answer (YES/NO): NO